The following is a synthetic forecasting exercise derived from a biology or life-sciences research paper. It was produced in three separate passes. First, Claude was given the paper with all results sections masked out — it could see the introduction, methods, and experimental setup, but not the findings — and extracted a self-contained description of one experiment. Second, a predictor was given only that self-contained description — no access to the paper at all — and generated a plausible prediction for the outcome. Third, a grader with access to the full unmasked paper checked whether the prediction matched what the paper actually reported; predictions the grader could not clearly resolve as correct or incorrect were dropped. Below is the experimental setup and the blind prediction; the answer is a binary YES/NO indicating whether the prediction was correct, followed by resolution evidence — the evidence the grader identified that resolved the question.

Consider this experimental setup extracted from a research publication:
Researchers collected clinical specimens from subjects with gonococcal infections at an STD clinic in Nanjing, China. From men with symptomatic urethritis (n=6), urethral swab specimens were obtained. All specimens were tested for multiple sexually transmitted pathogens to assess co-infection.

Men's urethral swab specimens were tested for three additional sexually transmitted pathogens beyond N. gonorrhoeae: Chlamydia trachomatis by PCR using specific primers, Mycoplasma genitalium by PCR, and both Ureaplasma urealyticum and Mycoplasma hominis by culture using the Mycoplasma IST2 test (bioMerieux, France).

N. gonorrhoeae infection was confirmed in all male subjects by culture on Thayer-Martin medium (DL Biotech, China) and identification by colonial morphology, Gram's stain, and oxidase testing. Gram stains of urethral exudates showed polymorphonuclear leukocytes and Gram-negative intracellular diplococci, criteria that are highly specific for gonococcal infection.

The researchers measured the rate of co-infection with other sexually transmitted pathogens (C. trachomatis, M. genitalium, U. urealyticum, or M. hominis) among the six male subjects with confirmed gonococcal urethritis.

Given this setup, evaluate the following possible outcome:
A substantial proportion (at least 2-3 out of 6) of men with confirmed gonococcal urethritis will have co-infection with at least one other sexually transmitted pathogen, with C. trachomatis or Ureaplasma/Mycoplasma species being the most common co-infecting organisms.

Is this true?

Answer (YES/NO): YES